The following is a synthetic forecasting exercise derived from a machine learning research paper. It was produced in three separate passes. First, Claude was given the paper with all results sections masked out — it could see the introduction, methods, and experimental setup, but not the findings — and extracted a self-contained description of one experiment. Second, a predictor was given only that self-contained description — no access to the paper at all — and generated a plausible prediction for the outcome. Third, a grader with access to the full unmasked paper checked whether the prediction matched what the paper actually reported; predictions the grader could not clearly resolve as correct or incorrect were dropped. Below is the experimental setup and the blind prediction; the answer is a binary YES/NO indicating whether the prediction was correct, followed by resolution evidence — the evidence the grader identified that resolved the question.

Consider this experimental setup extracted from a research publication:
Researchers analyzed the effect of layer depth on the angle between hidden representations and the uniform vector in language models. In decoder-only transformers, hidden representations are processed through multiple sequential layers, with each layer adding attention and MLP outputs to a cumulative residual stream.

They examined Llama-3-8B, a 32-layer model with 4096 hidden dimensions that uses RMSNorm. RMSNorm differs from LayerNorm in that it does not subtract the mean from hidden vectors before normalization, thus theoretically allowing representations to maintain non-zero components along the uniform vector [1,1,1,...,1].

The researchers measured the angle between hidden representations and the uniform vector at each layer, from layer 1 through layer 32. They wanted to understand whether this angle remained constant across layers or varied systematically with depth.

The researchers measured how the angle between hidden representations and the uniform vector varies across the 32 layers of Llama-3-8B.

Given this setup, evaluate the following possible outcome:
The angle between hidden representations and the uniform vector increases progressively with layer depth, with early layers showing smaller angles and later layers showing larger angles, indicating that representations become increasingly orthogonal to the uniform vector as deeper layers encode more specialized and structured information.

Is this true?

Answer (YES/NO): NO